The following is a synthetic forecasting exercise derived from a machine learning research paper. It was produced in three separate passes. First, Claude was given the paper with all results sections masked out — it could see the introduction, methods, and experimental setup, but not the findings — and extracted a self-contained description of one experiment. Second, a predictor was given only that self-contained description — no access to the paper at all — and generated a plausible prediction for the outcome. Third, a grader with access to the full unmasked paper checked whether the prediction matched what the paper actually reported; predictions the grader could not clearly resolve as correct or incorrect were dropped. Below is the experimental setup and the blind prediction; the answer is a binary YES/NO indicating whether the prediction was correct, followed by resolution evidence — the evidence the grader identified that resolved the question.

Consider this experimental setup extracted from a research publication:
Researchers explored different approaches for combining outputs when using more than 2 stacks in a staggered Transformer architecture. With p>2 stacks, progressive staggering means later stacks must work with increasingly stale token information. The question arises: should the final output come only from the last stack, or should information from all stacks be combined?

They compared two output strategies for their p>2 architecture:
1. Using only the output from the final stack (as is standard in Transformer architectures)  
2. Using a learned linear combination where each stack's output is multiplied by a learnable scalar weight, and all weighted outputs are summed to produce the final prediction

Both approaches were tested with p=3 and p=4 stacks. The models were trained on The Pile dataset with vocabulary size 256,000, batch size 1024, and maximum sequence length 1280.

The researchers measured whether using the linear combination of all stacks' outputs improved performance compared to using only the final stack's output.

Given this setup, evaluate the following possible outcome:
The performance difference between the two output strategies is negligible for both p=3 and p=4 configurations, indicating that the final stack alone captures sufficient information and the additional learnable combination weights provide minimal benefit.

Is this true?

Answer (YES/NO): NO